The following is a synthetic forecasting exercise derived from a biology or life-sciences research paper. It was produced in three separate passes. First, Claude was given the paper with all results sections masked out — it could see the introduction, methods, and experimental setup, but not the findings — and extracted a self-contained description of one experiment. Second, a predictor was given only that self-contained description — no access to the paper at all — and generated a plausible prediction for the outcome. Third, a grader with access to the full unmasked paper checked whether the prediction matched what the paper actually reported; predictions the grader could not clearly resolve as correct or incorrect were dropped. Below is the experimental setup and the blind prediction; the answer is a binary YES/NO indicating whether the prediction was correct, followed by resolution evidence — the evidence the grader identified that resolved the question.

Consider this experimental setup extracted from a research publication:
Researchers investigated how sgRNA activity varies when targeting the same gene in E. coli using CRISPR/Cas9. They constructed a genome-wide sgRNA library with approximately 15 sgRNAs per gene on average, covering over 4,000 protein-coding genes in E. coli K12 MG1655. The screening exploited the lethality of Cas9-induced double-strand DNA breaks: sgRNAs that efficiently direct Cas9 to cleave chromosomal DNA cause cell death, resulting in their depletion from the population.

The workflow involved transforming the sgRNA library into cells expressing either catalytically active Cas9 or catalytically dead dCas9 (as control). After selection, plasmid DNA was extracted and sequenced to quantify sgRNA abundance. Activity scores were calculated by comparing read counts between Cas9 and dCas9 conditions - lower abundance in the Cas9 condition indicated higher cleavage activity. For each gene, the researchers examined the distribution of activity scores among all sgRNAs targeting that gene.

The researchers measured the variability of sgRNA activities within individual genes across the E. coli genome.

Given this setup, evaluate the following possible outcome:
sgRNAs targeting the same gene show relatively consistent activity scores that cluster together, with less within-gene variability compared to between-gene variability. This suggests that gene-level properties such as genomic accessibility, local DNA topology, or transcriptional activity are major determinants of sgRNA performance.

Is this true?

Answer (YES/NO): NO